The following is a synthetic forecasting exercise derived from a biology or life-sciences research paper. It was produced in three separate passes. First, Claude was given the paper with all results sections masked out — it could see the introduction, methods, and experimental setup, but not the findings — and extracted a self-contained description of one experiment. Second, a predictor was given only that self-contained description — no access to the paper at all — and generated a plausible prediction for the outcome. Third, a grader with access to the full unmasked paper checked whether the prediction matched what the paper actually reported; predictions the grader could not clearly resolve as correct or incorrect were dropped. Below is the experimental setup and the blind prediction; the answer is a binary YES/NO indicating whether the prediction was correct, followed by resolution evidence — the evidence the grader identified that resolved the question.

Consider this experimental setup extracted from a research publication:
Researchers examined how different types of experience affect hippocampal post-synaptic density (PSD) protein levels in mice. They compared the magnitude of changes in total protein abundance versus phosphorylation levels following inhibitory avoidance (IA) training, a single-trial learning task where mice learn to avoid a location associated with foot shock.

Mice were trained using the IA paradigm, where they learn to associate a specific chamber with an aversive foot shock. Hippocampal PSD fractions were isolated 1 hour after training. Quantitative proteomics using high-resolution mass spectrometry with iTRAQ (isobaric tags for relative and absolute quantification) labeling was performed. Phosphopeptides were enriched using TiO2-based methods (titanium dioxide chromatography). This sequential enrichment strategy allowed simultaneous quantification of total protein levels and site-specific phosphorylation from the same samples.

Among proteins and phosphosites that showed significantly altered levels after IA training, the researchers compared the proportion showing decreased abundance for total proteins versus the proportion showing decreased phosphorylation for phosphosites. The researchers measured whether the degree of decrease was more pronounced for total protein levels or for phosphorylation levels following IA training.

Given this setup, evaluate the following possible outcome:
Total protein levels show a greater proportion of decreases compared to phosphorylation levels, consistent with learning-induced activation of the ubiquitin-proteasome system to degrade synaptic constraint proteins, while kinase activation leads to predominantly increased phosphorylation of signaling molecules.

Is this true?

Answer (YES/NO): NO